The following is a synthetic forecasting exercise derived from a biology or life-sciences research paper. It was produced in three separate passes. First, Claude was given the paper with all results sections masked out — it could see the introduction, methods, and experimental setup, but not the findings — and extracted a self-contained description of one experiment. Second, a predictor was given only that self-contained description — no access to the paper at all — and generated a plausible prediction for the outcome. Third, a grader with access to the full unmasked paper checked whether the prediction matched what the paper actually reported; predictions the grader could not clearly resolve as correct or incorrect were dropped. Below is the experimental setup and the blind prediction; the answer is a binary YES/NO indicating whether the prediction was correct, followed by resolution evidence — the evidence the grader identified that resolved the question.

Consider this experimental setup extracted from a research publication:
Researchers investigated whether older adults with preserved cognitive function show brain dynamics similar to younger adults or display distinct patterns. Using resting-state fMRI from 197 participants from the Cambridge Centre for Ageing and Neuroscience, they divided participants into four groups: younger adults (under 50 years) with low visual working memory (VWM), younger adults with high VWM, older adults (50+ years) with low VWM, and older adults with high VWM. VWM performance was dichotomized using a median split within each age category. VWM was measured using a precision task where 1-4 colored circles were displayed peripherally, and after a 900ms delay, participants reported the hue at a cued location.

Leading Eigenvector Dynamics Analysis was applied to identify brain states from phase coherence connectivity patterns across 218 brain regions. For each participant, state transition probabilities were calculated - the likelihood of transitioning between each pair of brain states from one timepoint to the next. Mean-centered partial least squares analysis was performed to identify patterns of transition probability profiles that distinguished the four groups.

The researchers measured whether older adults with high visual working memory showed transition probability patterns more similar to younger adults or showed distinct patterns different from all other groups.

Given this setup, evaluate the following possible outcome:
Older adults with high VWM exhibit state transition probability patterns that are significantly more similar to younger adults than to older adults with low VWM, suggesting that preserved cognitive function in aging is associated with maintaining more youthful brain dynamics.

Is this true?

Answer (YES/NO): NO